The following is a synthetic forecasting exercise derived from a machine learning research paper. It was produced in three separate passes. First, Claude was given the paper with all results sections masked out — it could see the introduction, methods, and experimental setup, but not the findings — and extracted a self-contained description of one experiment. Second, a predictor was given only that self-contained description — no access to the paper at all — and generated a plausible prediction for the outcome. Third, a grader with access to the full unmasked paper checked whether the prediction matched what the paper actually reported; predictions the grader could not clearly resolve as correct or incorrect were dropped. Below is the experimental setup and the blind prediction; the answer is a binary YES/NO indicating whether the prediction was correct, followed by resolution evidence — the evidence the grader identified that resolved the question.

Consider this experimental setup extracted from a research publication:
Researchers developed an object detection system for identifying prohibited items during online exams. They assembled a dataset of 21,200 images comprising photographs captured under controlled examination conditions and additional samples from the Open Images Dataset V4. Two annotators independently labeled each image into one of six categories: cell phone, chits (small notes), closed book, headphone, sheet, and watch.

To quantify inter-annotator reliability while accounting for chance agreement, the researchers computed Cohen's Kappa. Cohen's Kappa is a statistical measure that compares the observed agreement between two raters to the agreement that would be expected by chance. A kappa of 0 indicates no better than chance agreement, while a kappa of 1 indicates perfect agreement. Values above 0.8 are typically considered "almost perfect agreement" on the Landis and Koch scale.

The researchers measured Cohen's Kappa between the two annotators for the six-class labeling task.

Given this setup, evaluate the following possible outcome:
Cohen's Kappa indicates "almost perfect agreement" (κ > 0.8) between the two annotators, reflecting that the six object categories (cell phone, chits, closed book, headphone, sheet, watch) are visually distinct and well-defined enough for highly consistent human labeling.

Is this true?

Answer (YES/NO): YES